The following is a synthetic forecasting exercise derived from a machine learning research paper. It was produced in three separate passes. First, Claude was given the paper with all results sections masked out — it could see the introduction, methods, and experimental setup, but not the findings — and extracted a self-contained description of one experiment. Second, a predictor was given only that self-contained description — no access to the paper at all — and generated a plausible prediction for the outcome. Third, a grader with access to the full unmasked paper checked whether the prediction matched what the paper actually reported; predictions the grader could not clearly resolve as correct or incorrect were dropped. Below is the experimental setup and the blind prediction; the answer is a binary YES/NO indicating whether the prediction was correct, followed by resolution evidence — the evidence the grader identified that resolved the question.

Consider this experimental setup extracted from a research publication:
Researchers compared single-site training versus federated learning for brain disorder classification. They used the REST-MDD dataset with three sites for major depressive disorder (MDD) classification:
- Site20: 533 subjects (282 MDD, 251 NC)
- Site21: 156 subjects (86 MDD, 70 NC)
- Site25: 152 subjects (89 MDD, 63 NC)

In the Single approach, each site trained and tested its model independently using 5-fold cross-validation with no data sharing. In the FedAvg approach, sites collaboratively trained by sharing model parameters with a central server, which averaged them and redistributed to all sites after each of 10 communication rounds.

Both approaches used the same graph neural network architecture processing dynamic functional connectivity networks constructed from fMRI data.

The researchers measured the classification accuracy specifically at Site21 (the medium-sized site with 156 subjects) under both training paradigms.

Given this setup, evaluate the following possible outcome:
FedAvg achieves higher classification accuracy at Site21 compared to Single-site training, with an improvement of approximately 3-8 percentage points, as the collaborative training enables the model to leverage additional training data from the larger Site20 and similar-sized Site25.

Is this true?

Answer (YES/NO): NO